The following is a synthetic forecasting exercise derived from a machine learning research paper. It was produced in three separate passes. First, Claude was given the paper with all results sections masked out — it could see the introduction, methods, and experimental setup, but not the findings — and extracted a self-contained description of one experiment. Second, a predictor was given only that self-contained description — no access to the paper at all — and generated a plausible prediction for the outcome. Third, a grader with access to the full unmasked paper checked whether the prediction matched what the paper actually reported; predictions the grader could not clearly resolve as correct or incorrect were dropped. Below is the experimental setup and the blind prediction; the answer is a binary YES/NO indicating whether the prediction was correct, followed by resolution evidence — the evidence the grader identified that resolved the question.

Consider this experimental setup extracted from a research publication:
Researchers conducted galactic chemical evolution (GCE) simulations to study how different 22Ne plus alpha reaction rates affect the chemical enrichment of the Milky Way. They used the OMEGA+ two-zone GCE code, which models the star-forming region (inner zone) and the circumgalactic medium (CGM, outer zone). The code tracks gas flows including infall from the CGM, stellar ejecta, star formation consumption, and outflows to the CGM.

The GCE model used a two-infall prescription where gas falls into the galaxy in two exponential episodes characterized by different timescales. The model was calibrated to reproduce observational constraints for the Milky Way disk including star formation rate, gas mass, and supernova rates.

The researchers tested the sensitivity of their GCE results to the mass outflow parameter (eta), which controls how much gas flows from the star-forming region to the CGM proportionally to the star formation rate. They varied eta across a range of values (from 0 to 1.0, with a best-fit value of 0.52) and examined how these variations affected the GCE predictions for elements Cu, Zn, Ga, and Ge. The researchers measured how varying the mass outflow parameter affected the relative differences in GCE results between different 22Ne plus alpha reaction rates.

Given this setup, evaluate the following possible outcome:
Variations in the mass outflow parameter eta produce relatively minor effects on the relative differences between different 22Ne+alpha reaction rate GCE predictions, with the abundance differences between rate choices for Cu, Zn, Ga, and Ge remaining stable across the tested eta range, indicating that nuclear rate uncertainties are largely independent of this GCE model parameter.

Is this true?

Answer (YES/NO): YES